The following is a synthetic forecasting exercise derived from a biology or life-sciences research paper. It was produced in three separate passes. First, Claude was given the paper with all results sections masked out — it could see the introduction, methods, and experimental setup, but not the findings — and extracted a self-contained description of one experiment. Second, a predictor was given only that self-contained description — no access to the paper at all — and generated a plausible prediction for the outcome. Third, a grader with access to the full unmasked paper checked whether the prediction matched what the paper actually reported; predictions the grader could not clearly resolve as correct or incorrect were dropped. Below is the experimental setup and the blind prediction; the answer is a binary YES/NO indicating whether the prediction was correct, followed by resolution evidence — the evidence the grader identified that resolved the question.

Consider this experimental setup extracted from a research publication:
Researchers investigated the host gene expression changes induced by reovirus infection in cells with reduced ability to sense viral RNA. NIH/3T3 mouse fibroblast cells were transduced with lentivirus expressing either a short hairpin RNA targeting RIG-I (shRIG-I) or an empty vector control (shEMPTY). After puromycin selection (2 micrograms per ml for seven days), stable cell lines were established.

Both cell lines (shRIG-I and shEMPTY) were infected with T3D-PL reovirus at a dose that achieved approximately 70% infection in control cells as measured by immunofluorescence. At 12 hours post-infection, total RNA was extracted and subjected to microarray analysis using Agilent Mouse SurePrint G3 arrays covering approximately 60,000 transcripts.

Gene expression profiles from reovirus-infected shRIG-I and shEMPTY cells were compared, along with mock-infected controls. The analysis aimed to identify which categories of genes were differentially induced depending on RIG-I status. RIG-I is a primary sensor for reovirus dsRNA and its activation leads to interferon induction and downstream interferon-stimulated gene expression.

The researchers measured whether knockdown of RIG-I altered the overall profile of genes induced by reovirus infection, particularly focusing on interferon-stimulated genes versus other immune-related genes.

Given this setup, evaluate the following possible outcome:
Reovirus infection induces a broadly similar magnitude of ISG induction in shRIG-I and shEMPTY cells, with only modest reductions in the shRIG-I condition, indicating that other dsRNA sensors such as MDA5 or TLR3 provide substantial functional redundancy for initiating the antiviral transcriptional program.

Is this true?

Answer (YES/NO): NO